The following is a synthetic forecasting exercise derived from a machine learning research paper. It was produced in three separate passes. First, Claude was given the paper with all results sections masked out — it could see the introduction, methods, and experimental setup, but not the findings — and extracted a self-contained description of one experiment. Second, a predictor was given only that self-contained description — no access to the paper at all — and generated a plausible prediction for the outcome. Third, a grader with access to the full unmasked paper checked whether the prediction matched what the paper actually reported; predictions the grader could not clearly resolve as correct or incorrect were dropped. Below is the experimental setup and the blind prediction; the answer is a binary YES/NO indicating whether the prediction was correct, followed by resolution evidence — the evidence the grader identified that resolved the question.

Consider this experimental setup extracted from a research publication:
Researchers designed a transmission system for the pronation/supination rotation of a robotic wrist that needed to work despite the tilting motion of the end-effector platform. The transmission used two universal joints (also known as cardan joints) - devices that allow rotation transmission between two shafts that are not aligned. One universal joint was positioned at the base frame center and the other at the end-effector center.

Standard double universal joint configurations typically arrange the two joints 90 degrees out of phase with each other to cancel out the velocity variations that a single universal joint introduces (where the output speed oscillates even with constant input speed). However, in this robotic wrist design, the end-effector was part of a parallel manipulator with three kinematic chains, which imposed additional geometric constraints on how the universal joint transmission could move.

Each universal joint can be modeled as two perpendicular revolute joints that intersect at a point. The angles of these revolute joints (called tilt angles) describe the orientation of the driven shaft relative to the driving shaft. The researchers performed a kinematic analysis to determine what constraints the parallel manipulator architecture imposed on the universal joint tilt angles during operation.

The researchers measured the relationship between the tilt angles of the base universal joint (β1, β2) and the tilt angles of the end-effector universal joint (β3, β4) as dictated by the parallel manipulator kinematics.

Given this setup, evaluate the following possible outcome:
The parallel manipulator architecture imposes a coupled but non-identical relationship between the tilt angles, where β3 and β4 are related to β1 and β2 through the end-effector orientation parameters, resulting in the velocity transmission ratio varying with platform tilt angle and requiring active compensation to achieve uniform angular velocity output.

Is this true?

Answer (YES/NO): NO